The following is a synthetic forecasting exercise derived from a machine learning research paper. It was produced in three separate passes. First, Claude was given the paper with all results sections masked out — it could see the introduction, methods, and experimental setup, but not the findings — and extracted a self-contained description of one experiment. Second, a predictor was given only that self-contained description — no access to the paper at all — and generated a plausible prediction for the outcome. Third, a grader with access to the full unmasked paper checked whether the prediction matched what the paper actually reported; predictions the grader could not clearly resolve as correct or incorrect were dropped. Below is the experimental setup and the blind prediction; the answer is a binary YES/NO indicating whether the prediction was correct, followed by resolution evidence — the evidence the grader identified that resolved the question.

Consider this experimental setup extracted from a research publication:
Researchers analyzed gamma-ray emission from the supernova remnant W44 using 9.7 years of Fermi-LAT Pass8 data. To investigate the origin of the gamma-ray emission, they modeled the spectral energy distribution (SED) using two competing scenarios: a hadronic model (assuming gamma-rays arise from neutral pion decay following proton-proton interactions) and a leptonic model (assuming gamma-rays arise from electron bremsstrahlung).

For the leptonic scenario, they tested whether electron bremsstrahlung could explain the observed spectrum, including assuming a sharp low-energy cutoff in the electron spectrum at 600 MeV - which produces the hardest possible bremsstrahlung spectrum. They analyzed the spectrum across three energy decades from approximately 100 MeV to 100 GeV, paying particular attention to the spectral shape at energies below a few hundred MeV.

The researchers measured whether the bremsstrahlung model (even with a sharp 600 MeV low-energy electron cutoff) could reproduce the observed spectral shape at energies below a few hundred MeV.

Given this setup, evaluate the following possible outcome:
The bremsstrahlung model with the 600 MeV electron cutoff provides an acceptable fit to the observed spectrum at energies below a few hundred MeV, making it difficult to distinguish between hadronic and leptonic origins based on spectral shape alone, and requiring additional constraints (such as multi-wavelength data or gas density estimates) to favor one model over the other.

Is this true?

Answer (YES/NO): NO